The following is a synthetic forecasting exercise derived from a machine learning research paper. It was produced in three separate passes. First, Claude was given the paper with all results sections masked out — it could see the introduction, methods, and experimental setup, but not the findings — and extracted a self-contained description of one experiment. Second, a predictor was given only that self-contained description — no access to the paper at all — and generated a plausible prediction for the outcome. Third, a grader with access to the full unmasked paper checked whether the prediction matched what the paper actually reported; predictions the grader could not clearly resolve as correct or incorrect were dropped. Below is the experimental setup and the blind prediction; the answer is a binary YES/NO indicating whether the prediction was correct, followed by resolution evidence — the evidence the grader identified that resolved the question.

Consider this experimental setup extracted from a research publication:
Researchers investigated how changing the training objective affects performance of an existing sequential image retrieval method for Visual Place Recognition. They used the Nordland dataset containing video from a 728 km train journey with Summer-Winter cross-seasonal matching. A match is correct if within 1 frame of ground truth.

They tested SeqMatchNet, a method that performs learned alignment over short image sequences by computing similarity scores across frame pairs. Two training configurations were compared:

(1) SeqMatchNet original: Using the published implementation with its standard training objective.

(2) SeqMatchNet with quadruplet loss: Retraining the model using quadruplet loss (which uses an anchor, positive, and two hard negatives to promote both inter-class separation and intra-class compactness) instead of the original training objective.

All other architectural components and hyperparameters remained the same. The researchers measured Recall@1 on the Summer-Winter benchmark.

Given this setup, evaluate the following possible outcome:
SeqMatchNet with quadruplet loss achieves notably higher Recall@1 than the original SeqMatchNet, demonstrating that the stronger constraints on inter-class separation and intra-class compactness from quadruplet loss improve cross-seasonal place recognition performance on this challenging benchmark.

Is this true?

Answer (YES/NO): NO